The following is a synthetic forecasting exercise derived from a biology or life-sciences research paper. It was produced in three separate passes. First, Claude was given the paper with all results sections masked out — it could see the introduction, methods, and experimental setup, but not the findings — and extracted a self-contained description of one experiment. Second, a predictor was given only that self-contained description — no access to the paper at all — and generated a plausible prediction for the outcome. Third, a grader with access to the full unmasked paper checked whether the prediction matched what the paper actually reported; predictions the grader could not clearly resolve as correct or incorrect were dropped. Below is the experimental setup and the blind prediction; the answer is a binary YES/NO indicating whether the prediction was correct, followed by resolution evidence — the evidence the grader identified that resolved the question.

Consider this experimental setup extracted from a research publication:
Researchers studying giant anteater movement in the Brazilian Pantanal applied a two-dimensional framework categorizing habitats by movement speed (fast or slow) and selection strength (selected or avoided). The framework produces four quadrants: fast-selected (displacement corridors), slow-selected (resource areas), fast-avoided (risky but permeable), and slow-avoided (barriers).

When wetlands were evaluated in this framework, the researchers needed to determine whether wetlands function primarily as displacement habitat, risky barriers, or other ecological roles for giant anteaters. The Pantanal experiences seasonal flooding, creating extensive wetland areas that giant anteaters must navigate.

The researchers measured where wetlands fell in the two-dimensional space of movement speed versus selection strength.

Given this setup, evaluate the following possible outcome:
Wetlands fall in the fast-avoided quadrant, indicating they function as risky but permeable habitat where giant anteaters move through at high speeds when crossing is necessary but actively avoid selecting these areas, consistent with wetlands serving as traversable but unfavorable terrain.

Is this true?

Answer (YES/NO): YES